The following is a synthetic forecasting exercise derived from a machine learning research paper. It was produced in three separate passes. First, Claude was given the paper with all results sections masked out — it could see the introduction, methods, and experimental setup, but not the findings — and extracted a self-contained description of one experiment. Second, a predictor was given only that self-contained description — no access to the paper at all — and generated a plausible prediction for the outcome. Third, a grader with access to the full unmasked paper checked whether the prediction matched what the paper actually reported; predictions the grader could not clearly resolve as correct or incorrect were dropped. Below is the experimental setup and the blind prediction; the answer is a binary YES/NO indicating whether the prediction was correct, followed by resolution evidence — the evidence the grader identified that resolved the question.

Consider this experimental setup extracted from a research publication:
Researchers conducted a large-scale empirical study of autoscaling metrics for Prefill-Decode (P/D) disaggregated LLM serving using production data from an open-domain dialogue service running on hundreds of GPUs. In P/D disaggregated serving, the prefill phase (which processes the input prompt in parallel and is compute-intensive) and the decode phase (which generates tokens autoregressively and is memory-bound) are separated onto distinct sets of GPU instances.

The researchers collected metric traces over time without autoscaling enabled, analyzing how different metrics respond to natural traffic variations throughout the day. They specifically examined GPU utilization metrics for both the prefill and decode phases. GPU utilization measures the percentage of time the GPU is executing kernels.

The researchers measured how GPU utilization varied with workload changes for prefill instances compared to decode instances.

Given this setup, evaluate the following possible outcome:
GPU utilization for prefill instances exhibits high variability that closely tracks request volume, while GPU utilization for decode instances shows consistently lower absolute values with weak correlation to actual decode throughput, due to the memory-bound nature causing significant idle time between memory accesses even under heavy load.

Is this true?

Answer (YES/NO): NO